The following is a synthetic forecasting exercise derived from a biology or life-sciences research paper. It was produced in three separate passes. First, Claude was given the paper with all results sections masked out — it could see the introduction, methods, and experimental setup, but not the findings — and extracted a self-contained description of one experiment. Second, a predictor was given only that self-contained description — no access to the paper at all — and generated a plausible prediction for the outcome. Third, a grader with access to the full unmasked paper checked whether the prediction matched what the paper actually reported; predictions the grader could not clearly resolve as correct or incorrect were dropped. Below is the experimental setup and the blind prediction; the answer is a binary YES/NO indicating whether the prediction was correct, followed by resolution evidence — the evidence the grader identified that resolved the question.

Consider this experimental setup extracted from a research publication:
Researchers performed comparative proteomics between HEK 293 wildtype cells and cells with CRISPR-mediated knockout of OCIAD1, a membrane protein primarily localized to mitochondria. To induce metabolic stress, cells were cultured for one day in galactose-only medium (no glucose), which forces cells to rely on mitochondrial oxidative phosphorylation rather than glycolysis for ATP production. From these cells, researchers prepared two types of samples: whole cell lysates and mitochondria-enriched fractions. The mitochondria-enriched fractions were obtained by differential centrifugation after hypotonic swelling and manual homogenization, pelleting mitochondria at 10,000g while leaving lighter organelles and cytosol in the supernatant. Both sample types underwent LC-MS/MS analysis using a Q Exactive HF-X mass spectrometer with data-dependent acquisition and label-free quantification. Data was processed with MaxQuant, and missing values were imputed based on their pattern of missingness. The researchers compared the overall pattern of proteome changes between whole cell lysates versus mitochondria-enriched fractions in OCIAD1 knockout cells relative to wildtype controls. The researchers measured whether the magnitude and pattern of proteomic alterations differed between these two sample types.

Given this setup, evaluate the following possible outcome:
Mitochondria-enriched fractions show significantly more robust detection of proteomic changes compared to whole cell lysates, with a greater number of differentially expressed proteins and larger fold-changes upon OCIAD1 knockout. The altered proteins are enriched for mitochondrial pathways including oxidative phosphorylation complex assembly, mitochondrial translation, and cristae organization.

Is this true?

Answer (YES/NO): NO